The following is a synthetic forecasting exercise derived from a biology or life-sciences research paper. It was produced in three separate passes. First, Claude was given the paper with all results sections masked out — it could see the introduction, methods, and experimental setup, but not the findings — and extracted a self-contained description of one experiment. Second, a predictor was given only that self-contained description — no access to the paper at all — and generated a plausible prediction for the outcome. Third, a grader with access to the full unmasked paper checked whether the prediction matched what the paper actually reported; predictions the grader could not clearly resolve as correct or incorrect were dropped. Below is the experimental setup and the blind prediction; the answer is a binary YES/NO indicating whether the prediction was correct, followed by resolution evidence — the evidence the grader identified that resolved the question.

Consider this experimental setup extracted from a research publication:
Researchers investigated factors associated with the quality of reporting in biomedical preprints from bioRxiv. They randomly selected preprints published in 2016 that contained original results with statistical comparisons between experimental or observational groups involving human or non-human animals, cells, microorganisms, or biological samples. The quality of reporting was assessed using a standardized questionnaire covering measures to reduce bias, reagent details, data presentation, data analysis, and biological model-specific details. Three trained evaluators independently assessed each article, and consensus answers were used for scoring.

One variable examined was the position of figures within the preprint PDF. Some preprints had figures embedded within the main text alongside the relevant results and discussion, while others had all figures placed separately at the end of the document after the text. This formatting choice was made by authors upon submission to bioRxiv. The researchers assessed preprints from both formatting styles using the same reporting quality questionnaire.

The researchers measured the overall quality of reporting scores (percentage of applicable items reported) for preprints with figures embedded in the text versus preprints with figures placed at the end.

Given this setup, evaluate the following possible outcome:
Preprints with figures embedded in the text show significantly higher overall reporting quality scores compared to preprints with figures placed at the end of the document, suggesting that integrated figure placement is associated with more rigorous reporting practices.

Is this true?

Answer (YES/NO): YES